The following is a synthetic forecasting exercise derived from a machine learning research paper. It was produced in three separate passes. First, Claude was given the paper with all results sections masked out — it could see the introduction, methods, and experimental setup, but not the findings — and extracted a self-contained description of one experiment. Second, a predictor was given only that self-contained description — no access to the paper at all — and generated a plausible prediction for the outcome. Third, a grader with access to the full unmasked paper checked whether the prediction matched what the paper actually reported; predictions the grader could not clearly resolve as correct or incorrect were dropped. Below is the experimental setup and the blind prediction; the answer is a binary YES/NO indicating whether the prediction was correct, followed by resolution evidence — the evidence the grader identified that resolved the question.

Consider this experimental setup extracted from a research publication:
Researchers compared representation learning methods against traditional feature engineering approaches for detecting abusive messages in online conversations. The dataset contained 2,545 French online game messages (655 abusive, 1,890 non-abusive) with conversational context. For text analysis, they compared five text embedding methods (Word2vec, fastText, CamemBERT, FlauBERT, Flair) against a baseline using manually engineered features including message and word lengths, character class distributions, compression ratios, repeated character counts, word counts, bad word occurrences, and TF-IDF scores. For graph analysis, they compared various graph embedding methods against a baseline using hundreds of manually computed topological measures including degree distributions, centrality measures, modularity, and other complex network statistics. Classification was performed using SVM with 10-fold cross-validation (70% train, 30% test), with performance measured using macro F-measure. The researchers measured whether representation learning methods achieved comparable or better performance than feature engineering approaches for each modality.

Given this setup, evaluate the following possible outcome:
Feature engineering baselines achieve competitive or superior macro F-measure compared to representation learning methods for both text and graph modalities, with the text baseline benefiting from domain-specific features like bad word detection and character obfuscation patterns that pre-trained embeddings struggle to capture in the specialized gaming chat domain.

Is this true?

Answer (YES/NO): NO